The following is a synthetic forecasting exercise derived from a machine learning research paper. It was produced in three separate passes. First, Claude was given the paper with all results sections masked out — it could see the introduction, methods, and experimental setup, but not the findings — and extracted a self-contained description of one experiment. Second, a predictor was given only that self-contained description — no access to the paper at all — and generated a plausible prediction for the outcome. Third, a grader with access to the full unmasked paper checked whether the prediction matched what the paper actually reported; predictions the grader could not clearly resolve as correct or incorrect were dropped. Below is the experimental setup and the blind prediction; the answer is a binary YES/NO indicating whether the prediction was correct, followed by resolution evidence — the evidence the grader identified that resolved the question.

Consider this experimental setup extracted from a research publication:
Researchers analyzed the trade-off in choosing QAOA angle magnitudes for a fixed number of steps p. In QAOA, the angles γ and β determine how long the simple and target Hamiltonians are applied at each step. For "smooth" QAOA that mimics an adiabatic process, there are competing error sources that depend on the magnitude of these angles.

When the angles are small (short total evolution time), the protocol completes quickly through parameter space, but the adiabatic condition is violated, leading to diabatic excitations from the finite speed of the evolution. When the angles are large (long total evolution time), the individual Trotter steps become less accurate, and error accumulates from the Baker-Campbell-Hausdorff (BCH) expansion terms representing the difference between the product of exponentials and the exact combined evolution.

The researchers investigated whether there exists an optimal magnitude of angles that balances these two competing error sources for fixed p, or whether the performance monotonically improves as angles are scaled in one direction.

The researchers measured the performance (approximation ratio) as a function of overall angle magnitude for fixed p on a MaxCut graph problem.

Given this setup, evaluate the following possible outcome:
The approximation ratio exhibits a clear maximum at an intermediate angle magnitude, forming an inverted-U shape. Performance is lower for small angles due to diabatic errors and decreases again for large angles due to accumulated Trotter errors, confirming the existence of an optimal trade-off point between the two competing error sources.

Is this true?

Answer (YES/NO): YES